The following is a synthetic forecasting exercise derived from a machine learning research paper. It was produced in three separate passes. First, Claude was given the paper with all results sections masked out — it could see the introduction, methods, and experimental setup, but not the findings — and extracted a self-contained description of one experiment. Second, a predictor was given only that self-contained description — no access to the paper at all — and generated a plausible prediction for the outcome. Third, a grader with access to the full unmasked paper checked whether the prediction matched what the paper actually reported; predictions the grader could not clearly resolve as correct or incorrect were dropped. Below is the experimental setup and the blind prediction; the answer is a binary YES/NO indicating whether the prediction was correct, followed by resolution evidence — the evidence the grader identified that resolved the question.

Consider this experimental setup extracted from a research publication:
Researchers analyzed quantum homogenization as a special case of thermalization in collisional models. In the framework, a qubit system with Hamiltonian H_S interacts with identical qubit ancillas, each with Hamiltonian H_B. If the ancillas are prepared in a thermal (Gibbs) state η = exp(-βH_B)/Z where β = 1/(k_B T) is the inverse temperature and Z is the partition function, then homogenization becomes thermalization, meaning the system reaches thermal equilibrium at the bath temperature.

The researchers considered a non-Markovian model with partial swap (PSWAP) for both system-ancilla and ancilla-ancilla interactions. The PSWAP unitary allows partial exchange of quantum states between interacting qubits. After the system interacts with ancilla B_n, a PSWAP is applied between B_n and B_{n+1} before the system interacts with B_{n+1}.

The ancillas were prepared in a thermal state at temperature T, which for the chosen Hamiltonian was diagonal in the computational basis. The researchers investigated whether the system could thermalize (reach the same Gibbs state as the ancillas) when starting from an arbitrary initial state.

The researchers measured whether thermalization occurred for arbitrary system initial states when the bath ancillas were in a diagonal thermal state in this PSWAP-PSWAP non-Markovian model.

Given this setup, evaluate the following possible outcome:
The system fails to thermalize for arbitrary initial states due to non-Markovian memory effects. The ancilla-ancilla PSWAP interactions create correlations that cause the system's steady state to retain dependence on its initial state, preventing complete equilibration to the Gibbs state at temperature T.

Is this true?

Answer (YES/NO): NO